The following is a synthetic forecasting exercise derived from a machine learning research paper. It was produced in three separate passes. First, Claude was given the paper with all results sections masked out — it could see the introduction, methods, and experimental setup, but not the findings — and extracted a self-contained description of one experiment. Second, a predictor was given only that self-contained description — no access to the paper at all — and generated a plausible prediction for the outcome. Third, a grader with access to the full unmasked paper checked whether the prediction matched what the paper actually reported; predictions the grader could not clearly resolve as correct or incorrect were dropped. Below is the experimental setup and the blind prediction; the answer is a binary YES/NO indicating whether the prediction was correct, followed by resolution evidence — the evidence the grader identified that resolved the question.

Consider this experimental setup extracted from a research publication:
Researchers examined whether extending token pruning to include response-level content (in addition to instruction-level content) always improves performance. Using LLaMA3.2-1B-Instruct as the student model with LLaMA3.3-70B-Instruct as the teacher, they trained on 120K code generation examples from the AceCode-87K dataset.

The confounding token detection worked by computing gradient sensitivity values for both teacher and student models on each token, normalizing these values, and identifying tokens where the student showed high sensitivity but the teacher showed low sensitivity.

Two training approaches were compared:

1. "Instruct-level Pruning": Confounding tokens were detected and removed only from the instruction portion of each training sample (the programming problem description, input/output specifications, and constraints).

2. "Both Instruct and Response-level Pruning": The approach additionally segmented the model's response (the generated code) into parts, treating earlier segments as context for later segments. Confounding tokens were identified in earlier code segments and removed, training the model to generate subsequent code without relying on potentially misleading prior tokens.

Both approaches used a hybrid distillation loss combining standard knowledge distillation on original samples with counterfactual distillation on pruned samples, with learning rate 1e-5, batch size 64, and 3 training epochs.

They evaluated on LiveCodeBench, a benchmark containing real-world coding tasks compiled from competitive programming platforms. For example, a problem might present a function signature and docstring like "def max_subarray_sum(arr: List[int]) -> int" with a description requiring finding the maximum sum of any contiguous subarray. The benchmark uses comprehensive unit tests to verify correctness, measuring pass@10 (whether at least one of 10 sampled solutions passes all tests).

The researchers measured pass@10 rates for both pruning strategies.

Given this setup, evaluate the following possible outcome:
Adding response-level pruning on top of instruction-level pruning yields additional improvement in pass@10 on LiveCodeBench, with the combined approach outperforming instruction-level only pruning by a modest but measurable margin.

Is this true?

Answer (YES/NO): NO